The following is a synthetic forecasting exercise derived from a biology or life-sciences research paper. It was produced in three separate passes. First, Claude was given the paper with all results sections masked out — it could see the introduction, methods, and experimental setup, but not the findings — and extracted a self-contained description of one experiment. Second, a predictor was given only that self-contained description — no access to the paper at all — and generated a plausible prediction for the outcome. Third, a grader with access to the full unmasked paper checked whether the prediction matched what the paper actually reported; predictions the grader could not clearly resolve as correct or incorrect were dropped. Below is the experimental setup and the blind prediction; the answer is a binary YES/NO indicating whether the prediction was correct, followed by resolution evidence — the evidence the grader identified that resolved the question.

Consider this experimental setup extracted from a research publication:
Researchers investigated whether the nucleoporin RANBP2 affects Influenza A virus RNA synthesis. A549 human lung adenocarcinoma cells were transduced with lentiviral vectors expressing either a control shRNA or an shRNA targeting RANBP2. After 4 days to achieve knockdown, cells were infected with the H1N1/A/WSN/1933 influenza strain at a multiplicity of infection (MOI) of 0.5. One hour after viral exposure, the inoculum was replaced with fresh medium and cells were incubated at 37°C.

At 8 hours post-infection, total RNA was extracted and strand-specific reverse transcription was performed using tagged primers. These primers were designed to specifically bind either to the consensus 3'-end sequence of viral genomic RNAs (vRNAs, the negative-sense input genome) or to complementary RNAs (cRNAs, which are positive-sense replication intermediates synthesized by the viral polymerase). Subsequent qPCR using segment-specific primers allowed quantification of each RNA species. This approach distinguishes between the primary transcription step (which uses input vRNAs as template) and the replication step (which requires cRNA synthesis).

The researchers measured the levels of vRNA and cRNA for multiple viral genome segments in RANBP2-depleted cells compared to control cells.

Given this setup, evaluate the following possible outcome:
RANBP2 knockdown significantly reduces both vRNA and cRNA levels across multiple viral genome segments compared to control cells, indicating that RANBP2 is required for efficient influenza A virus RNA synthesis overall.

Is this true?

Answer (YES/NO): NO